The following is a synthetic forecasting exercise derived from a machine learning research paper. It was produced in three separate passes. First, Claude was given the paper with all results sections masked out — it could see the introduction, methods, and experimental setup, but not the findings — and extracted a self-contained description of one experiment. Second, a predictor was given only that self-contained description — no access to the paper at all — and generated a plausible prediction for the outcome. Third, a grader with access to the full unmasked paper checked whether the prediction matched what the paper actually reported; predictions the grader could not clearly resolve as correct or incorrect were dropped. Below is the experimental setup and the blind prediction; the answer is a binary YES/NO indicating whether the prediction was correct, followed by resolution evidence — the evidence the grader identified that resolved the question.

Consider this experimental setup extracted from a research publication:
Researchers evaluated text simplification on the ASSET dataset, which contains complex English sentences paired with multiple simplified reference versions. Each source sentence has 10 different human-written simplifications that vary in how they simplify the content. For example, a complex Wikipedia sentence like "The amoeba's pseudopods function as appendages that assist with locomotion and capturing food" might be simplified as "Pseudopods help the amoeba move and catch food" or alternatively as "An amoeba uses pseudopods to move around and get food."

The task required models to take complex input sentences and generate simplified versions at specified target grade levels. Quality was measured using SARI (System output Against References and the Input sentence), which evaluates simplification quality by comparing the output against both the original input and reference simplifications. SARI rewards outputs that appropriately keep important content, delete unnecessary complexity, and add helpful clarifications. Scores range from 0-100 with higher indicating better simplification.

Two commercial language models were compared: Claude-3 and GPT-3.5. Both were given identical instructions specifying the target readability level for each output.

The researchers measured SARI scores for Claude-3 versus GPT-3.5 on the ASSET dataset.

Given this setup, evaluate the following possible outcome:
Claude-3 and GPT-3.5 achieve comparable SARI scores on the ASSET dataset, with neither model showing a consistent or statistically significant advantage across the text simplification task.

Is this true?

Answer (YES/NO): YES